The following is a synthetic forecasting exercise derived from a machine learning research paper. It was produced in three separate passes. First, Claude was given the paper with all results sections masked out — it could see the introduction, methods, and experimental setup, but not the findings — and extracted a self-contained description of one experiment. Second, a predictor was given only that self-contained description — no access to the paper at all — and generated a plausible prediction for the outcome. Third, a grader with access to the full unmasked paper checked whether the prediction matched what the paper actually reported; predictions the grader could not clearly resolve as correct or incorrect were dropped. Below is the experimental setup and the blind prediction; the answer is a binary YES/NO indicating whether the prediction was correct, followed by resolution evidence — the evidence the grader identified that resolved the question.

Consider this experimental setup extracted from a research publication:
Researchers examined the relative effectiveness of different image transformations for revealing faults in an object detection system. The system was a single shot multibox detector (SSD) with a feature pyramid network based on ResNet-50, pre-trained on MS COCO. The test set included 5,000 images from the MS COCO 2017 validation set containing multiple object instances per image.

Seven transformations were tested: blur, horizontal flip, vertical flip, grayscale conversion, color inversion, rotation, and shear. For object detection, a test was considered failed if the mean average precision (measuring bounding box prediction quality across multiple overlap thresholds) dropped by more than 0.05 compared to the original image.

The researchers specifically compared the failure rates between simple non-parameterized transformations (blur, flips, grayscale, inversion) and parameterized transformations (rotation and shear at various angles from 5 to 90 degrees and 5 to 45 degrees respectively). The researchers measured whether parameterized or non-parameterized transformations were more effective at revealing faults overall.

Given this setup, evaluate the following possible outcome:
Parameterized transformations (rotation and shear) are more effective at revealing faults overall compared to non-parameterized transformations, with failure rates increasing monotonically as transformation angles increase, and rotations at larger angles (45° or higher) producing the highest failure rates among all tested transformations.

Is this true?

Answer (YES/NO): NO